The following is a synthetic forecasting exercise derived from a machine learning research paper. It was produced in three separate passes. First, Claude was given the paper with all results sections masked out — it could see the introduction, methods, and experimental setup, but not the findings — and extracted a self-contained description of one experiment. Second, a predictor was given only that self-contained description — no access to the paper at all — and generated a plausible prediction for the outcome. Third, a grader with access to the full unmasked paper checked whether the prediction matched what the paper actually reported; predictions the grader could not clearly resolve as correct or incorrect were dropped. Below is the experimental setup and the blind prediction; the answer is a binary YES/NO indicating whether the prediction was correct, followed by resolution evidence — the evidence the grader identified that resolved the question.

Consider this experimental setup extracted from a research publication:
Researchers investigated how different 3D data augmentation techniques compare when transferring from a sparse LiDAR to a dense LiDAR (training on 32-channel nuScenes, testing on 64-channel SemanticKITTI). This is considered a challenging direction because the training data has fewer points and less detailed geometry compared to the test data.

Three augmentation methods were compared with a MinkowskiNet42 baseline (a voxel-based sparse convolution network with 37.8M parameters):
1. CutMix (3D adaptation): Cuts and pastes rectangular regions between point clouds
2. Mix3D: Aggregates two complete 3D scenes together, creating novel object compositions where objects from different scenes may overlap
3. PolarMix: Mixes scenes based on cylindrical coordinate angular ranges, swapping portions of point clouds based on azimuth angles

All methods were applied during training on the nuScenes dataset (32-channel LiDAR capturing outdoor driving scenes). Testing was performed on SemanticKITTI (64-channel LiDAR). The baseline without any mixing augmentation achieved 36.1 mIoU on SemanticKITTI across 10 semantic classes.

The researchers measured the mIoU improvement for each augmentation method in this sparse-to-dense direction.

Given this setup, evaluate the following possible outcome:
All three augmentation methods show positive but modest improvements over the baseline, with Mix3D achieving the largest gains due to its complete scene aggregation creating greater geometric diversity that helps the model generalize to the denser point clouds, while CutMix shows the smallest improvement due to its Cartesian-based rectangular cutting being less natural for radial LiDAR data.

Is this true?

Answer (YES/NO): NO